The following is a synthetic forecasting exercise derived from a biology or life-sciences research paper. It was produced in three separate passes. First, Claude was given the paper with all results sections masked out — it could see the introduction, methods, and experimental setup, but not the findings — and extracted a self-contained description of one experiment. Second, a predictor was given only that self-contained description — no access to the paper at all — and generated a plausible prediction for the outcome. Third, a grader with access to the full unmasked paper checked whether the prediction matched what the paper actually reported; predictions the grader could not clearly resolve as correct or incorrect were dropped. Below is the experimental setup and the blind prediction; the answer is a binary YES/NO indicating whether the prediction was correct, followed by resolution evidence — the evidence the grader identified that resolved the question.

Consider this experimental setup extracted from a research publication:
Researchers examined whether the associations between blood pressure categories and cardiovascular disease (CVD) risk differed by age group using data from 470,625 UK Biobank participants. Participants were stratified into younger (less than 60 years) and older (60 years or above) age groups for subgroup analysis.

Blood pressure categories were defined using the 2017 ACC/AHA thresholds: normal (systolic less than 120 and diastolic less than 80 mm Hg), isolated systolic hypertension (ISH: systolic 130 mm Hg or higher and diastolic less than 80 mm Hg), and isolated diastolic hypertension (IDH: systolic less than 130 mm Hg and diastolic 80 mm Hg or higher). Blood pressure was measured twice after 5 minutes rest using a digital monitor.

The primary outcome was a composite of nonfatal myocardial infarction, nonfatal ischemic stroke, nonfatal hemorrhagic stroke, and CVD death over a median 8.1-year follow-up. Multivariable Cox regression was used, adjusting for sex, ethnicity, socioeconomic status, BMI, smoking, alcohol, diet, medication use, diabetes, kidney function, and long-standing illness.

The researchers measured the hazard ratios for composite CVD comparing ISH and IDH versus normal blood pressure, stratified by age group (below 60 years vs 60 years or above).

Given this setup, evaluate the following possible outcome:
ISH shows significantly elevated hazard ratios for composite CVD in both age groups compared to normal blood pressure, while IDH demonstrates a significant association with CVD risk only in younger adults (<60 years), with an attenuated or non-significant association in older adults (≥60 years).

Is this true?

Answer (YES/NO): YES